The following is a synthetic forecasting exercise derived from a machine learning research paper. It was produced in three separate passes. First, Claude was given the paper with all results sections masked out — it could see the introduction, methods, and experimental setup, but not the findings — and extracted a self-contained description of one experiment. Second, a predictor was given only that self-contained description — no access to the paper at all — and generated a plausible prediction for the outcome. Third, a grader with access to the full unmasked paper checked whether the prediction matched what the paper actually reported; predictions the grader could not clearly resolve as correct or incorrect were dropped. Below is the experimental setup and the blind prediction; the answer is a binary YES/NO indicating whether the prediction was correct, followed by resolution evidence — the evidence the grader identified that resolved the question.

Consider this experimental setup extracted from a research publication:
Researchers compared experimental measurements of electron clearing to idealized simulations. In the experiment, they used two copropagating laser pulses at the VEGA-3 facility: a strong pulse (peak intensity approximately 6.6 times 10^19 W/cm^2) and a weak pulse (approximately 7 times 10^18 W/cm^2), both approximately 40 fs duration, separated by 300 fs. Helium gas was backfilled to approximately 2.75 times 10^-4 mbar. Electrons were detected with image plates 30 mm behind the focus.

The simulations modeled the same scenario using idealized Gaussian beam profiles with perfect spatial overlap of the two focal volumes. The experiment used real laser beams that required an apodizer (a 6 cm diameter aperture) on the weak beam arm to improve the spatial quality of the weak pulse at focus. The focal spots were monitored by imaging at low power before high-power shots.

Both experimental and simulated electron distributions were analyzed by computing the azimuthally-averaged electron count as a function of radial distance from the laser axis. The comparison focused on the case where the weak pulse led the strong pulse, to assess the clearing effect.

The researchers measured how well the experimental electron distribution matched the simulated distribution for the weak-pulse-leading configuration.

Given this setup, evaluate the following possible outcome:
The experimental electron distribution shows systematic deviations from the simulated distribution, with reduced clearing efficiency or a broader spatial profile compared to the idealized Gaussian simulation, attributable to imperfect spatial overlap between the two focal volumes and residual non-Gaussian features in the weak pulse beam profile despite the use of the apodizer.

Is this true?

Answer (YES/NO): YES